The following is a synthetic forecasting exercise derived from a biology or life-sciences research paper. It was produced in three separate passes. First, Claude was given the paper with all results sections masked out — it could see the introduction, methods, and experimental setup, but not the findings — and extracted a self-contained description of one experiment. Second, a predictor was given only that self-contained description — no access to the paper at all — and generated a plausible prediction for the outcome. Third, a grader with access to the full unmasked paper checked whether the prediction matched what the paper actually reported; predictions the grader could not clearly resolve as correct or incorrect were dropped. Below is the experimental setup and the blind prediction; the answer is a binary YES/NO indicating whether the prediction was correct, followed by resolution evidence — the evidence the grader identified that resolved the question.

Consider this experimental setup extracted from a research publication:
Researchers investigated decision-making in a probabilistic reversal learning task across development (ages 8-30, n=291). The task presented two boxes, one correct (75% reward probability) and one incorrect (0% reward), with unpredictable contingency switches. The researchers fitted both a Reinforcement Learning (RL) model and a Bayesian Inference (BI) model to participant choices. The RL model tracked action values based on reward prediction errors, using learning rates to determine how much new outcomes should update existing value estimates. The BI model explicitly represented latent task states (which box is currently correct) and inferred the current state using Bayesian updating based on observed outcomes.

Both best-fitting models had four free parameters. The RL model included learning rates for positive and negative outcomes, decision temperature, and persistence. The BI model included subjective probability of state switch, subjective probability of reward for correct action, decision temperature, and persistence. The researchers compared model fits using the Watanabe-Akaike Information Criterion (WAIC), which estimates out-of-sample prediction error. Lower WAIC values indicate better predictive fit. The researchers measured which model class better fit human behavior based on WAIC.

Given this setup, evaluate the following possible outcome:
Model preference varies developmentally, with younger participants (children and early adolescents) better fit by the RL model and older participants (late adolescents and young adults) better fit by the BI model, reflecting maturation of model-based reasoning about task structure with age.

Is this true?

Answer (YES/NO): NO